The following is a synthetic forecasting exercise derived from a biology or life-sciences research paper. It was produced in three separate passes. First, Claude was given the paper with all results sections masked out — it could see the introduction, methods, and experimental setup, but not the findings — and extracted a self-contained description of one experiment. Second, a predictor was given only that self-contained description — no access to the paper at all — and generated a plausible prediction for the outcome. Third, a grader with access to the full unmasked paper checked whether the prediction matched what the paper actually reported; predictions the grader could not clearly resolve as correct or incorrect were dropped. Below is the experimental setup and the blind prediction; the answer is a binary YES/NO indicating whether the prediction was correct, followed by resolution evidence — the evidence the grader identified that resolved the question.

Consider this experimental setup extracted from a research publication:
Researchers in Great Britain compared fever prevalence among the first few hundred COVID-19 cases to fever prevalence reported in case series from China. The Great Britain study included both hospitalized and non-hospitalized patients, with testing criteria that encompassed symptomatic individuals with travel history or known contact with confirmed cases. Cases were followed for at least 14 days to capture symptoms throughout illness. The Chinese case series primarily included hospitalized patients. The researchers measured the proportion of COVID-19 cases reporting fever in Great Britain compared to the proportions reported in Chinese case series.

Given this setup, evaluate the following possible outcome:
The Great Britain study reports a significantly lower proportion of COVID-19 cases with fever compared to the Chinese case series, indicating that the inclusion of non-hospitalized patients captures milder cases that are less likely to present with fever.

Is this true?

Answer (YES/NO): NO